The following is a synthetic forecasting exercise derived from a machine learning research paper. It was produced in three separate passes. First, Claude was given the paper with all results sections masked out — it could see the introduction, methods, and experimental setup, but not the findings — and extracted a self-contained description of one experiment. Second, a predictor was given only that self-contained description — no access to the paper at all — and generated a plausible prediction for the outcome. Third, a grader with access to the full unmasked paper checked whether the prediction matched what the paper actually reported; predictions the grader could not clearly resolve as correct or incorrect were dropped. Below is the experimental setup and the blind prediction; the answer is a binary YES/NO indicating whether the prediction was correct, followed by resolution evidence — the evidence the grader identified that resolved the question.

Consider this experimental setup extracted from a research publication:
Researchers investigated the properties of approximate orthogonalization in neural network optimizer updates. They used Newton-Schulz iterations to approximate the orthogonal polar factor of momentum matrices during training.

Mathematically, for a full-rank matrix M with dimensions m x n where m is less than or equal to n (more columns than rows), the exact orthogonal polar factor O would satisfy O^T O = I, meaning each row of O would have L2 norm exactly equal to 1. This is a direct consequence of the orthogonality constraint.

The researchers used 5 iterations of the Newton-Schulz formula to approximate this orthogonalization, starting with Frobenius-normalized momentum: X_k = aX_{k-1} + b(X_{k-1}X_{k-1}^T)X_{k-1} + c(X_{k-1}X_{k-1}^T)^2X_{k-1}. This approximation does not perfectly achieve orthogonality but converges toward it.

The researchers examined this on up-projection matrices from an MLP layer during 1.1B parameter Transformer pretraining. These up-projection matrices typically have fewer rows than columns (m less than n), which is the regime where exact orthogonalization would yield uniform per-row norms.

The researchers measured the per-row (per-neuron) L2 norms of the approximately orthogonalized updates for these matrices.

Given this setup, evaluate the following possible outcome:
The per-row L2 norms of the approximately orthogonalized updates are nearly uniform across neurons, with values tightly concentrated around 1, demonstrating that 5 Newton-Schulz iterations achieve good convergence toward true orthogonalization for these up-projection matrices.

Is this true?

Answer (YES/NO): NO